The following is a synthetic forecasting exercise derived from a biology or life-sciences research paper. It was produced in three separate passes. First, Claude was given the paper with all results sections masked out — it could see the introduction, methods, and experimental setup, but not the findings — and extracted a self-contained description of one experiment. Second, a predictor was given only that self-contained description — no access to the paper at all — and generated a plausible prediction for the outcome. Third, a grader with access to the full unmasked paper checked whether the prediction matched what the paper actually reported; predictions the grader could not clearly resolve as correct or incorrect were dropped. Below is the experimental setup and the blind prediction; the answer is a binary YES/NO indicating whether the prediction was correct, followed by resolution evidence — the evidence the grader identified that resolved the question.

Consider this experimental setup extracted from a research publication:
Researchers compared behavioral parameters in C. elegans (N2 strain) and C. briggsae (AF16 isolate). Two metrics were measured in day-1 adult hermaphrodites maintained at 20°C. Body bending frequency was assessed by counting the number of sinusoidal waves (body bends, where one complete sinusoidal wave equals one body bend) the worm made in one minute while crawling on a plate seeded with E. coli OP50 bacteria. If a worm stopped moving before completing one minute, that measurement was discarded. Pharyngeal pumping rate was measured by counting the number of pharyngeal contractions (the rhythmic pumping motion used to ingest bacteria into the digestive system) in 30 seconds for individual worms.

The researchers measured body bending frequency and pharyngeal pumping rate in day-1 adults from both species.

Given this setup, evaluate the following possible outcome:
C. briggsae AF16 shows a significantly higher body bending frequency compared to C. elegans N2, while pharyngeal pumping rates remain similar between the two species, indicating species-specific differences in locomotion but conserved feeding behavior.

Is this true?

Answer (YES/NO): NO